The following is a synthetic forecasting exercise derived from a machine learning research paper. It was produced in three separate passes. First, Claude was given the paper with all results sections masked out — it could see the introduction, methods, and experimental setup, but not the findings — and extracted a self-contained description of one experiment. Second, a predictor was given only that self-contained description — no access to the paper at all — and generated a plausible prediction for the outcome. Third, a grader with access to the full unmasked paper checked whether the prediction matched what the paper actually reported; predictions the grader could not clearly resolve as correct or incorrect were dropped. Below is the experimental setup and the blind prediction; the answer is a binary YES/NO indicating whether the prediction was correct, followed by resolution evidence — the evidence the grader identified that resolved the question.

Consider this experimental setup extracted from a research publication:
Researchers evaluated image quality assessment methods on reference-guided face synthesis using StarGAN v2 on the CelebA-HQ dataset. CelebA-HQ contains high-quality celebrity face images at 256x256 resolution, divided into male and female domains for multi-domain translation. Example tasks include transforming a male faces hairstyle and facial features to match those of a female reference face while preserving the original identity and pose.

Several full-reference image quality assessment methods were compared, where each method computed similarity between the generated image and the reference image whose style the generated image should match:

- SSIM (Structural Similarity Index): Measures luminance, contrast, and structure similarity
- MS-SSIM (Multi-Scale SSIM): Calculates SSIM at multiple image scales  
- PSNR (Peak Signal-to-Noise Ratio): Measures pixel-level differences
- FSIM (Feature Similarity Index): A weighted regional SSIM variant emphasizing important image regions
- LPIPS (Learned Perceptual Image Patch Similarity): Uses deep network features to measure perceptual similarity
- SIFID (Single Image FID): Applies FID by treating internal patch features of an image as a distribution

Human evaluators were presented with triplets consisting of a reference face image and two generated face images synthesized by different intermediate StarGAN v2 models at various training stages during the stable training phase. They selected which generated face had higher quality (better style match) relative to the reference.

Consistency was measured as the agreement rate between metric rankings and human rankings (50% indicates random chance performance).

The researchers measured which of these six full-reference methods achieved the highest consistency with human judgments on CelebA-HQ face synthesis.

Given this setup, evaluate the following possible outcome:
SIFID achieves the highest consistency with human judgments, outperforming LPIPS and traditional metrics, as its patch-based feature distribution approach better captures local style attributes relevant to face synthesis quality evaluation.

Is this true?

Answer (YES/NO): YES